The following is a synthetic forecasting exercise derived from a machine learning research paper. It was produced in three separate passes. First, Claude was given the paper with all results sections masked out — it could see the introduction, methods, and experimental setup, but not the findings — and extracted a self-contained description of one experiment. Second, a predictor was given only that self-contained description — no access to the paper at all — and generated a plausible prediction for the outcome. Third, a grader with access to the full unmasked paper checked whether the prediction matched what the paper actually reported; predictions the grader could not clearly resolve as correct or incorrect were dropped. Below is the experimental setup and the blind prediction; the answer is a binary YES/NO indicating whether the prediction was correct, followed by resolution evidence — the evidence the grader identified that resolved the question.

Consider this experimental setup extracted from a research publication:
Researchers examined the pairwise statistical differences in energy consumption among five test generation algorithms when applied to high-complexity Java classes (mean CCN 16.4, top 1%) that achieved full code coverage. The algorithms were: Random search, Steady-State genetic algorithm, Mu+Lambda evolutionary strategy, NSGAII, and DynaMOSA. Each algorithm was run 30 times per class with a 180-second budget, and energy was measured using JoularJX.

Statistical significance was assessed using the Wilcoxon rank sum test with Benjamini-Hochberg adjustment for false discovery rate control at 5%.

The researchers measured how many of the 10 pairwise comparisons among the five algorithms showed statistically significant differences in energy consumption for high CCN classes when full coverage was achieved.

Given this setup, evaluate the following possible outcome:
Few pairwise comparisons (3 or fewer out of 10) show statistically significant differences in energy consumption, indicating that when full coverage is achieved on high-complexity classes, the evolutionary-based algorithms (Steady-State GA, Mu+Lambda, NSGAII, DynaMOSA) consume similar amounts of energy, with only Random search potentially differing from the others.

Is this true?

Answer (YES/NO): YES